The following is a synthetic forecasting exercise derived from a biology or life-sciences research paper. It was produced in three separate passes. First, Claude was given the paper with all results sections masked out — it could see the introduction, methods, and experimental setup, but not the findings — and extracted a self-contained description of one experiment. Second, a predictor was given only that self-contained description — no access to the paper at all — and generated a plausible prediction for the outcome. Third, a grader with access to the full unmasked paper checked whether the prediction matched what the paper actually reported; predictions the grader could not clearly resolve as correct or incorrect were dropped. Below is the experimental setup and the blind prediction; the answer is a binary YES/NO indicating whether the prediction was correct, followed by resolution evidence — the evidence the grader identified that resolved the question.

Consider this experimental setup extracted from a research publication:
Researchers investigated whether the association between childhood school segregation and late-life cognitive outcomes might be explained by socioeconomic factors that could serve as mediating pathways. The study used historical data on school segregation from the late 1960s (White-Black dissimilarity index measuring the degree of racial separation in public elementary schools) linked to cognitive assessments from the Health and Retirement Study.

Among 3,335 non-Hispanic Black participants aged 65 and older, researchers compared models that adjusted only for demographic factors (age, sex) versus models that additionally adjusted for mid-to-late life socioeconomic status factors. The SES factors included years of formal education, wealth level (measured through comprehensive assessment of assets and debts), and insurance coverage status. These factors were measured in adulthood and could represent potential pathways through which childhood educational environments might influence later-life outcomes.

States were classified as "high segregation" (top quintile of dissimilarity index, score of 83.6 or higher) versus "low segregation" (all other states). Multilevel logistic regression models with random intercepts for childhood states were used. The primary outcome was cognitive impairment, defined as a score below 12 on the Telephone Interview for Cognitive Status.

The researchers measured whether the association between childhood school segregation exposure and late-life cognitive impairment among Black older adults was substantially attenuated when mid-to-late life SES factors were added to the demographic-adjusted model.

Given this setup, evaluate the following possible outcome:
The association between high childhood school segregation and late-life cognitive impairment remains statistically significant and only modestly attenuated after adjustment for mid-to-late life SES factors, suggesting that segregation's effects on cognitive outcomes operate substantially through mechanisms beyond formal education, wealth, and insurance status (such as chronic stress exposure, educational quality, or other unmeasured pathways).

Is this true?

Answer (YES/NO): NO